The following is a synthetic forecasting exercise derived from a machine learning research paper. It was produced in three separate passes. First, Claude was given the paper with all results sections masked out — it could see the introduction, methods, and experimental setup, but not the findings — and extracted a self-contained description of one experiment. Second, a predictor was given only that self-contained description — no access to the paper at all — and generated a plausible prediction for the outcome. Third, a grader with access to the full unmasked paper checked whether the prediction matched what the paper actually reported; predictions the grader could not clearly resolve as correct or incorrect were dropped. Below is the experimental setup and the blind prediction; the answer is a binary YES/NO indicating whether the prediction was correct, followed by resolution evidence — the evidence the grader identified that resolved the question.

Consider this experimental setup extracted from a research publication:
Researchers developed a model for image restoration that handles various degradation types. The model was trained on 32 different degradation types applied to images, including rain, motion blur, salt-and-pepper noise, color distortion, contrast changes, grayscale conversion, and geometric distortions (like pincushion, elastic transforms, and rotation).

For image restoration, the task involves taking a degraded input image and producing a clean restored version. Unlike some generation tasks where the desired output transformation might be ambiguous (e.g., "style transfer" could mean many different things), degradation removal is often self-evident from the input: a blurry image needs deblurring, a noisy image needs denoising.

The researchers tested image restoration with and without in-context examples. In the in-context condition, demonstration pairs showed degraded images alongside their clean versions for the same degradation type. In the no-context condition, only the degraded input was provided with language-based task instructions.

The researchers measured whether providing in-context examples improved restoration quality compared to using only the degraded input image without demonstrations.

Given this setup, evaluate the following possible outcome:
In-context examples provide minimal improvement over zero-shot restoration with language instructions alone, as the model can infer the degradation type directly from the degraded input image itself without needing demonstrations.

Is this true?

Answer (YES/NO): YES